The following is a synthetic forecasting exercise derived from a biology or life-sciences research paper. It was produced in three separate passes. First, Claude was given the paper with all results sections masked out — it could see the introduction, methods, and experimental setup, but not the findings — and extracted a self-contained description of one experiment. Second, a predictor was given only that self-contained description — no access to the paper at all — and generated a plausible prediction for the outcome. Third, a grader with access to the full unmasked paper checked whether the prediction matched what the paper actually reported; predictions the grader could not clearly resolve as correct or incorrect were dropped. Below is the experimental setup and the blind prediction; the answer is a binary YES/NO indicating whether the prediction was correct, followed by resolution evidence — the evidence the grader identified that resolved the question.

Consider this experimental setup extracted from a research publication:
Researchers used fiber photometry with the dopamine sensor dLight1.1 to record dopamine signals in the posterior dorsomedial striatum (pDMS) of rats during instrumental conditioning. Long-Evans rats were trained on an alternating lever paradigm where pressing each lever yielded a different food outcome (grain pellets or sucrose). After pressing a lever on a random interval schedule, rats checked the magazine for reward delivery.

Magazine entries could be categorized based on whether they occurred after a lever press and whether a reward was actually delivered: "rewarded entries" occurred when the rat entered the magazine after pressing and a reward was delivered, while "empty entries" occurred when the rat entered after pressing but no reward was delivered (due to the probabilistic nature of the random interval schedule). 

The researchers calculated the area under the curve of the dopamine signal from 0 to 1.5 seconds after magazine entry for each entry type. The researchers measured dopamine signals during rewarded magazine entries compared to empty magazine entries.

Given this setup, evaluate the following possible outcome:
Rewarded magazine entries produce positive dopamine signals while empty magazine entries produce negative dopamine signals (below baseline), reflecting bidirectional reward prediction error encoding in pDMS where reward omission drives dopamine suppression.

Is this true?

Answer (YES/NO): YES